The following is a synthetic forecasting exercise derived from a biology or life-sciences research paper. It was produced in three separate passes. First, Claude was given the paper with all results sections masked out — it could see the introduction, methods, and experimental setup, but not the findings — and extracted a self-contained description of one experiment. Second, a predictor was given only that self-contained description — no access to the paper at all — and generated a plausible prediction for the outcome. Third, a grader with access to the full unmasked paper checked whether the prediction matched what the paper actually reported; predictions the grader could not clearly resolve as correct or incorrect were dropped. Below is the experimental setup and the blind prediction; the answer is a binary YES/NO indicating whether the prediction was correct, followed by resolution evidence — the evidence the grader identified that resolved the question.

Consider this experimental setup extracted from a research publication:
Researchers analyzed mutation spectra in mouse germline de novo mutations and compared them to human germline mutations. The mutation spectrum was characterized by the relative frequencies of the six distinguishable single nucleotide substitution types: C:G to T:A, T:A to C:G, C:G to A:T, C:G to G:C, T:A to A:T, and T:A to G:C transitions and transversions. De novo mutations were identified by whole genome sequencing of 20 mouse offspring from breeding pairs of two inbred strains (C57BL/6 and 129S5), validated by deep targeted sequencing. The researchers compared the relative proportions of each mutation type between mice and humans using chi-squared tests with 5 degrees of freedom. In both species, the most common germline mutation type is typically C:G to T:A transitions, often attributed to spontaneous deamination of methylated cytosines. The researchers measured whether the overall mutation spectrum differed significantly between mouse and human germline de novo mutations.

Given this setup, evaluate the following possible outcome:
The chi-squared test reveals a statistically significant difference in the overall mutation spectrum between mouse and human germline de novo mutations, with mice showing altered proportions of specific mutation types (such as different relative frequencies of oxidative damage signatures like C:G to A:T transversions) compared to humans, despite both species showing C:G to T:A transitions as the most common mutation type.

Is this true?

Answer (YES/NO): NO